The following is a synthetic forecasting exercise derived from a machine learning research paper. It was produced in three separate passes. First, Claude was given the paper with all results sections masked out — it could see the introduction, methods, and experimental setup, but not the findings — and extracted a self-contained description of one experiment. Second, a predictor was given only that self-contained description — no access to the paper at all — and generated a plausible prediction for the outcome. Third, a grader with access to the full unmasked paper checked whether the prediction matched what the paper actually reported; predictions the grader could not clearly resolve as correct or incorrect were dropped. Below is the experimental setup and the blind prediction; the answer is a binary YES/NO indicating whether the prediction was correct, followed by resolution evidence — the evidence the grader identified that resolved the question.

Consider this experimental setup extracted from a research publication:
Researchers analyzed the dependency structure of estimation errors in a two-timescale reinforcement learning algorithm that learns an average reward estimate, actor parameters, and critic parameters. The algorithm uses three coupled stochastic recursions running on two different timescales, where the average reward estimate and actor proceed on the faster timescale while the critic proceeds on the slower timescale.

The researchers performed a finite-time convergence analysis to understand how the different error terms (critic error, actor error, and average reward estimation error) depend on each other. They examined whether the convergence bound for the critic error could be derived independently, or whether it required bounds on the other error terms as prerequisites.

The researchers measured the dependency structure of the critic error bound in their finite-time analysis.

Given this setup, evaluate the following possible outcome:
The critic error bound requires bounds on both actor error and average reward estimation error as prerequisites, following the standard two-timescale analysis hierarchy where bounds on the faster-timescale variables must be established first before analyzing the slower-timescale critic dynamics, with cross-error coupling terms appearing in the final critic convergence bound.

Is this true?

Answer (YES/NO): YES